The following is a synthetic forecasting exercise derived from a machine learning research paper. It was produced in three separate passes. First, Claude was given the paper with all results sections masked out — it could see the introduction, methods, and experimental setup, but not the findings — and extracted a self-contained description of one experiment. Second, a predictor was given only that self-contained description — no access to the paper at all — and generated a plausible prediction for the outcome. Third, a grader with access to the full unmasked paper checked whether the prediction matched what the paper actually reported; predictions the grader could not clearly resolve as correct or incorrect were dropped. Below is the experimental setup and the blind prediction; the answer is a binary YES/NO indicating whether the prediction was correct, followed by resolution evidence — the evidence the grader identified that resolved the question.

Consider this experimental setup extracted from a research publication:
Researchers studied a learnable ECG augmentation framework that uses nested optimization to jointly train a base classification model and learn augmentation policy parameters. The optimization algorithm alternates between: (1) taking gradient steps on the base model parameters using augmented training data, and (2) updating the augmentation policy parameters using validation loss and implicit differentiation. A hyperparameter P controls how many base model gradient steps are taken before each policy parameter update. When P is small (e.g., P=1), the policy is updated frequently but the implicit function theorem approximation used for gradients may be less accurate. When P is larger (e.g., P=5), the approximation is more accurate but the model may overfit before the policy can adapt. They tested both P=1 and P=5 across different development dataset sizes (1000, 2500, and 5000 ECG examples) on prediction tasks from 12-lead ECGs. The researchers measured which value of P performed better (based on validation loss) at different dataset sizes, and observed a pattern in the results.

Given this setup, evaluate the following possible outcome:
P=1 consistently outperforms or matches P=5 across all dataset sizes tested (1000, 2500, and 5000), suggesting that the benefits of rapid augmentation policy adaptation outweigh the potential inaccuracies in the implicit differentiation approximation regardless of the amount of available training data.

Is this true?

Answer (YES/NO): NO